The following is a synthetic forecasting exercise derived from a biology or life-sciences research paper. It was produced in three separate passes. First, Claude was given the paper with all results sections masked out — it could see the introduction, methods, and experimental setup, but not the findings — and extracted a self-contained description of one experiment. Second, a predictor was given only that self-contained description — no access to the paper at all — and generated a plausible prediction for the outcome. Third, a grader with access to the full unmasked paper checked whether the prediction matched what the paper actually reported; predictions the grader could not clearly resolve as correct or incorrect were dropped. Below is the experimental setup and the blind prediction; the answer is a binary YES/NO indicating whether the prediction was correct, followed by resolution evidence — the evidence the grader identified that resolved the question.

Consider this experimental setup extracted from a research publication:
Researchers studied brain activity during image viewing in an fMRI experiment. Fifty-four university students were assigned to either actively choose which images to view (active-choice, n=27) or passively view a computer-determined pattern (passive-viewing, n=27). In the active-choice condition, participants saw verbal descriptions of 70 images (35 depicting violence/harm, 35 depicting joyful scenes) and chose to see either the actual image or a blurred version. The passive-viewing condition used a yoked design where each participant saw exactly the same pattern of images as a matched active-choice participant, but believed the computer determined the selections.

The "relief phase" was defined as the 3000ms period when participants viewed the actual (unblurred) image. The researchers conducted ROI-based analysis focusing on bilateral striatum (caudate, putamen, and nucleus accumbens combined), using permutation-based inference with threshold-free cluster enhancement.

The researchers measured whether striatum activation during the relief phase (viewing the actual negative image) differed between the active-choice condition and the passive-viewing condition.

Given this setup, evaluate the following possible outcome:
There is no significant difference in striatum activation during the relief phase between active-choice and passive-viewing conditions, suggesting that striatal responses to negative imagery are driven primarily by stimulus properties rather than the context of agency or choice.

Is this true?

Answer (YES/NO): YES